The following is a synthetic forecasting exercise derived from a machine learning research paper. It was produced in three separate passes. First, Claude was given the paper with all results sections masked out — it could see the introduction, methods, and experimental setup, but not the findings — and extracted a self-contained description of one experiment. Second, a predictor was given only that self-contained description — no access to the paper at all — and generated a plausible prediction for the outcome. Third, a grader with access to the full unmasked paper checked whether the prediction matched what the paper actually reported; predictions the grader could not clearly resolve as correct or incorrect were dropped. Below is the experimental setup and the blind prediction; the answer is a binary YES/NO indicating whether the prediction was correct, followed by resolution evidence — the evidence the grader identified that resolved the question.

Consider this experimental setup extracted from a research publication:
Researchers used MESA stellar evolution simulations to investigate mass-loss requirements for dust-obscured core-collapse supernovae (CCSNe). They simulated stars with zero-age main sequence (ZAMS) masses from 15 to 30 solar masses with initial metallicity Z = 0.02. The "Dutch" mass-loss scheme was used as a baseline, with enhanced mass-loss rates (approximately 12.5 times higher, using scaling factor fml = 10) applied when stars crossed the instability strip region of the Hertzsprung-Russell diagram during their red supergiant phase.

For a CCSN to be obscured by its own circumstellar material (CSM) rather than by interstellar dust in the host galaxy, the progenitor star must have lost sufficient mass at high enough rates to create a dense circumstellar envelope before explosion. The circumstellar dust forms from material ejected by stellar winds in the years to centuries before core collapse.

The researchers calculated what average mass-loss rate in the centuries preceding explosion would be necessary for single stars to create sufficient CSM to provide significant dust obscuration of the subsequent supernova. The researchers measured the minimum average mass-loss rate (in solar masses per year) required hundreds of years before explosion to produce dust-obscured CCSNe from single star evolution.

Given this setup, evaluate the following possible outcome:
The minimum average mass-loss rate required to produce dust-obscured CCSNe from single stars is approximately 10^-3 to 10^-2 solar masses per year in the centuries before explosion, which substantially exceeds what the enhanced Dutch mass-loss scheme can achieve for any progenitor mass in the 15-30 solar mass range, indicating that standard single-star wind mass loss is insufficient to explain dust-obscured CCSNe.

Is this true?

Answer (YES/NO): NO